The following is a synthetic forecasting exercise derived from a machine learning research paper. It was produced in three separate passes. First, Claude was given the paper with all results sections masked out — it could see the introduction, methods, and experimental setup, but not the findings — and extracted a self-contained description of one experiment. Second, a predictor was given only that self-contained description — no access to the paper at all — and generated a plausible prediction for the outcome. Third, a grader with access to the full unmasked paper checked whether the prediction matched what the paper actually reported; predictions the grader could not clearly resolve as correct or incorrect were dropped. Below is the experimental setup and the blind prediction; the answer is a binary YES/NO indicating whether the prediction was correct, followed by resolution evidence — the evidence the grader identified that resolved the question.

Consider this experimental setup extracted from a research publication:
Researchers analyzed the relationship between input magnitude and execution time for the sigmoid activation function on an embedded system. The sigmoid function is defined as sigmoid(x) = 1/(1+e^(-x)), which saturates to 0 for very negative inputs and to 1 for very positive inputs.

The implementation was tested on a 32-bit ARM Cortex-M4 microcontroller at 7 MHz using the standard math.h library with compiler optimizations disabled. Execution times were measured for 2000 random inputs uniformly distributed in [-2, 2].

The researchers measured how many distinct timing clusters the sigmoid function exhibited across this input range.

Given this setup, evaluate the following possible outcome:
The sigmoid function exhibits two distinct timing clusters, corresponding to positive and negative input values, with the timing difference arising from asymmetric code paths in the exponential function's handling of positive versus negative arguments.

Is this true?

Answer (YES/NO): NO